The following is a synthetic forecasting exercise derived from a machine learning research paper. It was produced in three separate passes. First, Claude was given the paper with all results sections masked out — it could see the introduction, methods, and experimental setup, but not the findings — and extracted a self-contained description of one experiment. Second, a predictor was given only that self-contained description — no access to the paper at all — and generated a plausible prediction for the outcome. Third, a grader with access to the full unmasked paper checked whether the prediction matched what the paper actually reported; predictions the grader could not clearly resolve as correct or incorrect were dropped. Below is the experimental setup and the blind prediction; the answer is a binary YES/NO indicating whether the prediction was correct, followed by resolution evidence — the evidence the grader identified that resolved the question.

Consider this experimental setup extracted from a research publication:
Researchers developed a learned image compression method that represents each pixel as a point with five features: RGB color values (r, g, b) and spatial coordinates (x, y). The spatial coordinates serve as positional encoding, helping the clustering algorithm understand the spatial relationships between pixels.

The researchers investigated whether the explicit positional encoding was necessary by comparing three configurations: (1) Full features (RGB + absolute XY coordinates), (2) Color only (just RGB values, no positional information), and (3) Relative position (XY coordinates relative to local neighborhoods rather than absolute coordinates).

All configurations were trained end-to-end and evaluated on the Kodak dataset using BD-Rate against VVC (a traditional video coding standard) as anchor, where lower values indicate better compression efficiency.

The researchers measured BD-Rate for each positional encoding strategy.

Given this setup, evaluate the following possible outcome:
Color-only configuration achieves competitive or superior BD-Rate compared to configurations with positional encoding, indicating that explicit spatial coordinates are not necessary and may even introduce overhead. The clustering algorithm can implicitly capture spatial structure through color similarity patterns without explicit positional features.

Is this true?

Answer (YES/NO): NO